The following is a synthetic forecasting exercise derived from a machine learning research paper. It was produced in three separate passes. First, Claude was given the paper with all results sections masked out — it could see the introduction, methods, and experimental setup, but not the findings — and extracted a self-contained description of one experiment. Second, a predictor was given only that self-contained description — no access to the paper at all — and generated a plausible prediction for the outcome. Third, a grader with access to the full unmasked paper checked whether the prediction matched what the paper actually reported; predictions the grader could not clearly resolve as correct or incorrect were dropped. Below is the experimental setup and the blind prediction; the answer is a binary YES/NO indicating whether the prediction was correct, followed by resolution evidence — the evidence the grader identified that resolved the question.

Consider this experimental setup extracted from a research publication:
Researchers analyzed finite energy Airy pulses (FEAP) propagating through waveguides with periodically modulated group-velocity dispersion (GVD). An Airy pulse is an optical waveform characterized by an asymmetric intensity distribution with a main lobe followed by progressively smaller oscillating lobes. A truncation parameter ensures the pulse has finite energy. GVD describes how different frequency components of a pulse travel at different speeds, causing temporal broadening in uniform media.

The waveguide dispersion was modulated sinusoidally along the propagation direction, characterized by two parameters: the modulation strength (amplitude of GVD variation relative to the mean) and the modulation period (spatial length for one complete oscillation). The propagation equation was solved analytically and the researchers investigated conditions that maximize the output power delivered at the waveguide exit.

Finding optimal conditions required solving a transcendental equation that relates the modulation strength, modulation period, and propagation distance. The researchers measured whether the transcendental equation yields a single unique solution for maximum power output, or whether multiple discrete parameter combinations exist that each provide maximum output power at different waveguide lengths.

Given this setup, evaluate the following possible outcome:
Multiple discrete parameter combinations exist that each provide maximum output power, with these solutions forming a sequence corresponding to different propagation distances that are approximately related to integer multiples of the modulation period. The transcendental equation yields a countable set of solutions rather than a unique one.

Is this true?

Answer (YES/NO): YES